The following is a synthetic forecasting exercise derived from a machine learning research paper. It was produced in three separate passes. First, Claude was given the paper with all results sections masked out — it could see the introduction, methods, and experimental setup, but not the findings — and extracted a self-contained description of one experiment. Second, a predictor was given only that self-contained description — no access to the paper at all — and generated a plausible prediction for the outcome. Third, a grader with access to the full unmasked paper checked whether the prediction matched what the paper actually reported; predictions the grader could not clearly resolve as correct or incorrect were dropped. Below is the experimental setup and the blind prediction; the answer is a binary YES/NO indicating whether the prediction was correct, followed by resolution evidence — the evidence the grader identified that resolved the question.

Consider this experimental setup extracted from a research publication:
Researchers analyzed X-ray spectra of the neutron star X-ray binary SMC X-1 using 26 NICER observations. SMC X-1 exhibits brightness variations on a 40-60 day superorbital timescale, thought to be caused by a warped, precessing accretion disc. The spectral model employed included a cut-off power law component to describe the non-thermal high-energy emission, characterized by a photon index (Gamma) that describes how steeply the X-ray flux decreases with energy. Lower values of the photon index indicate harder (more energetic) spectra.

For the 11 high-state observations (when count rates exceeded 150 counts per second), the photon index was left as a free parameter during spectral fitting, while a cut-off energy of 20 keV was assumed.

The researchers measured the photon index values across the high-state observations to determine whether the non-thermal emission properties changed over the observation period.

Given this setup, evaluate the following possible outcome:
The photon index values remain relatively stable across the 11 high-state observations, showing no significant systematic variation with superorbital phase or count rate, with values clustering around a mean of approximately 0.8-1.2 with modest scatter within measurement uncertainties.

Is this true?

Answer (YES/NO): NO